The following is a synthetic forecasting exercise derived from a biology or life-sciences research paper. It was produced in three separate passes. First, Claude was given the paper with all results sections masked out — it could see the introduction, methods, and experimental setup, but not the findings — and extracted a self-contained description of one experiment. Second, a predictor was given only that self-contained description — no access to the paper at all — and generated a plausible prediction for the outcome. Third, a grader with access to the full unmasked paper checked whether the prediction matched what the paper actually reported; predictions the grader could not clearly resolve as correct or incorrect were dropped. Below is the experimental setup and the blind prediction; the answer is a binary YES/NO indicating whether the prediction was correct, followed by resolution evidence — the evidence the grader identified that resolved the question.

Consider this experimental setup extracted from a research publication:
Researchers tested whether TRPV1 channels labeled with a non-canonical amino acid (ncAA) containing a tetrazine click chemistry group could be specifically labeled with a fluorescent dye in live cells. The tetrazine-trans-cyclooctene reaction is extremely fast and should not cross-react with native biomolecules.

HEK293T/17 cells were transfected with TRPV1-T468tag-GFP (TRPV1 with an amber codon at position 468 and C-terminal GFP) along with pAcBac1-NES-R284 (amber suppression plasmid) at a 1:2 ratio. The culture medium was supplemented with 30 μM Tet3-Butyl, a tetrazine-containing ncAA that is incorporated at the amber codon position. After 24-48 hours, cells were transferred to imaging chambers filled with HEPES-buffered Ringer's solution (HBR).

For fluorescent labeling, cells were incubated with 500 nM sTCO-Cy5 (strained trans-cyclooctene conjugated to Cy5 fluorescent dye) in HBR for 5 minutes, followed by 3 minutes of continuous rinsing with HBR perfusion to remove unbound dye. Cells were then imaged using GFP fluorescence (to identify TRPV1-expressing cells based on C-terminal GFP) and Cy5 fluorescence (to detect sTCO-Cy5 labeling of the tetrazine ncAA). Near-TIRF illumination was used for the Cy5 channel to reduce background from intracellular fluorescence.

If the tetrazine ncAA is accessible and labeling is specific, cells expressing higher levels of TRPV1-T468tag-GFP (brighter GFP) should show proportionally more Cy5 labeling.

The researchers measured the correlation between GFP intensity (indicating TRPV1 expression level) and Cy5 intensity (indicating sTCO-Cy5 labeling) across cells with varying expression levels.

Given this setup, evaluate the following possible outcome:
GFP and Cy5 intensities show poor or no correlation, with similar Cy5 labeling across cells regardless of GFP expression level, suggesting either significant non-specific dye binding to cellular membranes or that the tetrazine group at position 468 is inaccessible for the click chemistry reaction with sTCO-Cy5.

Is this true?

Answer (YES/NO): NO